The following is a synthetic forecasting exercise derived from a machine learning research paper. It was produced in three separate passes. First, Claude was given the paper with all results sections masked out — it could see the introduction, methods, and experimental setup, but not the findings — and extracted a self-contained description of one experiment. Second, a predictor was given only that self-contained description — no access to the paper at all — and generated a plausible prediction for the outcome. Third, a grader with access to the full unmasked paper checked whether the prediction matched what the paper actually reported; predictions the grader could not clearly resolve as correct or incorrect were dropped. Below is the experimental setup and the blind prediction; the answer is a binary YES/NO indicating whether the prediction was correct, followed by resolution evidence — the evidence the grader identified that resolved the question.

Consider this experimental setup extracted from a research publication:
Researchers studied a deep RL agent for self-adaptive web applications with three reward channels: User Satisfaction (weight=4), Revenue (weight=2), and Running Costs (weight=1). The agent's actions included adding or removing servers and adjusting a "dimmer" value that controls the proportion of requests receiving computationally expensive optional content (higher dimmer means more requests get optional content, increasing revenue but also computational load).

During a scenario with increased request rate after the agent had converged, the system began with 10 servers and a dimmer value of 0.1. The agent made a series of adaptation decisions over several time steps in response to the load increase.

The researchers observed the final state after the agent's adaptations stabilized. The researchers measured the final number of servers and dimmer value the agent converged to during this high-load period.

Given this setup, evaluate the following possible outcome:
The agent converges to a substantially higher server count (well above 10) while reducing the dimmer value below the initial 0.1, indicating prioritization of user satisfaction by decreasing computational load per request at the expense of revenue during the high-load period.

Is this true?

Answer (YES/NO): NO